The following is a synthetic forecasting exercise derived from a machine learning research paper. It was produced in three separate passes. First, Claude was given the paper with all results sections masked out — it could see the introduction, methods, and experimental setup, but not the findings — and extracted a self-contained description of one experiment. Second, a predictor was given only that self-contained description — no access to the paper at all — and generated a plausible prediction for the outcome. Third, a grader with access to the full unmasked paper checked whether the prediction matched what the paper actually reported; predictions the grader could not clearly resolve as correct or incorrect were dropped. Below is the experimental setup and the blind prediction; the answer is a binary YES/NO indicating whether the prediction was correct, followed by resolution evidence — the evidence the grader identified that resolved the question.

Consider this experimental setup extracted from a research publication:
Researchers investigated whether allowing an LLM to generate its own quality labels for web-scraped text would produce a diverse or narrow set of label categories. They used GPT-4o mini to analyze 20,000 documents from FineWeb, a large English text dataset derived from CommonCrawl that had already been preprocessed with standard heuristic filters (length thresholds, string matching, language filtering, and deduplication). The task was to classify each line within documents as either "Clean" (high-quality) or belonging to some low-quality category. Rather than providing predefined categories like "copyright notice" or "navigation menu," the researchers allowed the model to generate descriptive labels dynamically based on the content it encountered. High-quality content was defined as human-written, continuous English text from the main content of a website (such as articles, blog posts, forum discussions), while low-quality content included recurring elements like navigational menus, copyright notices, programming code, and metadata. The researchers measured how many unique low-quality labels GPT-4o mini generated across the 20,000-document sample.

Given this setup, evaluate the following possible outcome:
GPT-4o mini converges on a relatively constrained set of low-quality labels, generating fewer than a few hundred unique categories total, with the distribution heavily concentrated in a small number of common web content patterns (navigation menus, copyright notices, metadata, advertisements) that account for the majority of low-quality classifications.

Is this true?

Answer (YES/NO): NO